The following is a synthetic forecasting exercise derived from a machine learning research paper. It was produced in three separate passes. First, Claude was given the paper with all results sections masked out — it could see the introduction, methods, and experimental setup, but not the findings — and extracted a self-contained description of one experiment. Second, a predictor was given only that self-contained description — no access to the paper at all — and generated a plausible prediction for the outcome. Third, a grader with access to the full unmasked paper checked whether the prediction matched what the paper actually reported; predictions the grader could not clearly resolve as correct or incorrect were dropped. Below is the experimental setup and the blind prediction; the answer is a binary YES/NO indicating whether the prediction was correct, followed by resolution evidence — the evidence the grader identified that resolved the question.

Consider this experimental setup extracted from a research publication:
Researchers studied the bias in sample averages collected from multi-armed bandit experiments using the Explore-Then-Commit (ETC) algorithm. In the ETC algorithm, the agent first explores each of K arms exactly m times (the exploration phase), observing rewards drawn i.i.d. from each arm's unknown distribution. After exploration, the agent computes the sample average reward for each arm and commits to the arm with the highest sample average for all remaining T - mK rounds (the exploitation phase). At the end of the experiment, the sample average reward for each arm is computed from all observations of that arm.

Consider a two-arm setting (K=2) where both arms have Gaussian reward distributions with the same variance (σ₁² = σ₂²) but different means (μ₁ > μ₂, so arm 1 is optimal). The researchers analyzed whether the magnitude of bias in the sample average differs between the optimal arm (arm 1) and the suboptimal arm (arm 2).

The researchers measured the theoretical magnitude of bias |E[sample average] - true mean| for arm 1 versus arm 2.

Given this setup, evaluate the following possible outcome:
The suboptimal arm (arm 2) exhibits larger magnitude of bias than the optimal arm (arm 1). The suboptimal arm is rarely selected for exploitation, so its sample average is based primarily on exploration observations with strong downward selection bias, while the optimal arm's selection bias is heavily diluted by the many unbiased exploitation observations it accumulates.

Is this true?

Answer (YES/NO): NO